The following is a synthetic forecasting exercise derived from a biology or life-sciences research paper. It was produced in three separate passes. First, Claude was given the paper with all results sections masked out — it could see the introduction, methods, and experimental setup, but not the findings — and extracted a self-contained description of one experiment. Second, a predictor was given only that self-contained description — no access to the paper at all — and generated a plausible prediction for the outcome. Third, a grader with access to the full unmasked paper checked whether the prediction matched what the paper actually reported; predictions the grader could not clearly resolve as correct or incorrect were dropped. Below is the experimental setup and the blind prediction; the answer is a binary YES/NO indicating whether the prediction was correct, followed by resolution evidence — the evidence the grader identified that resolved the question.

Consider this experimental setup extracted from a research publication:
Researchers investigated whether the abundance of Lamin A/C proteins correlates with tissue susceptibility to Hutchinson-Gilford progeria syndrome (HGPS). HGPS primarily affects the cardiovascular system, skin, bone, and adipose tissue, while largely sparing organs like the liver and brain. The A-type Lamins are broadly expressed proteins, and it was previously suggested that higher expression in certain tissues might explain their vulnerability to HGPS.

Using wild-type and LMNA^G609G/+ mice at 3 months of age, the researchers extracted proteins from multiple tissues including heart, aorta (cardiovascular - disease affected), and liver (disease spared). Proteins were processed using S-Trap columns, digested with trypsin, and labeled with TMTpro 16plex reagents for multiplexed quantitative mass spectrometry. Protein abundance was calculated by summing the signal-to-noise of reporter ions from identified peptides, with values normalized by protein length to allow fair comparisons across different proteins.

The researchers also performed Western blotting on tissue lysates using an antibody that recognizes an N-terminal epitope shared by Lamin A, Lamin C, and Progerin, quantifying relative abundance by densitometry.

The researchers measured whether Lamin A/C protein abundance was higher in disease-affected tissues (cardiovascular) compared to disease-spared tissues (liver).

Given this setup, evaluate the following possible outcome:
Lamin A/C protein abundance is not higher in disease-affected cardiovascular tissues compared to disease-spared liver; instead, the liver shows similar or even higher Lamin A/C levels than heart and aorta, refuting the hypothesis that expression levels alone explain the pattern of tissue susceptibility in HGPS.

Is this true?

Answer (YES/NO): YES